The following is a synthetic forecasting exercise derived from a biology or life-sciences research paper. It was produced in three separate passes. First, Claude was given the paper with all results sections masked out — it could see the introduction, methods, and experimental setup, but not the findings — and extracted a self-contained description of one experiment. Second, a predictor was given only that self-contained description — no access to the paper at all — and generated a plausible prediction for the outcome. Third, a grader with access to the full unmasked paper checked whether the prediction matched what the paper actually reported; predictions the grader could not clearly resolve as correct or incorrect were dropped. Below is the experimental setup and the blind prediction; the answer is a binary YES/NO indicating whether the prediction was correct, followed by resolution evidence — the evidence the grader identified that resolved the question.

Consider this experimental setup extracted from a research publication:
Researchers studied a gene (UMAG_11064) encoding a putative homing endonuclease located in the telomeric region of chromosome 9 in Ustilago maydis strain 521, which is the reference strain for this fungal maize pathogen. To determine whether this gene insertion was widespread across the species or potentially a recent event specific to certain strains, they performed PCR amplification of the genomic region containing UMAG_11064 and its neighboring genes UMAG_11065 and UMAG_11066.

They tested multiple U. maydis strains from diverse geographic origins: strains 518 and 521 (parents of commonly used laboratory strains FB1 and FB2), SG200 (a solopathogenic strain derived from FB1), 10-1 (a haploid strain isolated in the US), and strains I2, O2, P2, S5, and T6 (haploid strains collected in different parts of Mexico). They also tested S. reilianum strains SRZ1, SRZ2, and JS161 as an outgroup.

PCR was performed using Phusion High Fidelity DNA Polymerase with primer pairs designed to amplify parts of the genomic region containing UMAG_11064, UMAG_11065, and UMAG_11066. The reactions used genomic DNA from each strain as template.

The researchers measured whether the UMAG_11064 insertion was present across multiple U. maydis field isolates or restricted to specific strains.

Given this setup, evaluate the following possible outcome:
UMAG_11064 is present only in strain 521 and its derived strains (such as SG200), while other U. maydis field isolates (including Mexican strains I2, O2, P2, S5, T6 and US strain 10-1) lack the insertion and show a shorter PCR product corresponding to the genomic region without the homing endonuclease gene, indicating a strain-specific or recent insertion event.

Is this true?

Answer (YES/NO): NO